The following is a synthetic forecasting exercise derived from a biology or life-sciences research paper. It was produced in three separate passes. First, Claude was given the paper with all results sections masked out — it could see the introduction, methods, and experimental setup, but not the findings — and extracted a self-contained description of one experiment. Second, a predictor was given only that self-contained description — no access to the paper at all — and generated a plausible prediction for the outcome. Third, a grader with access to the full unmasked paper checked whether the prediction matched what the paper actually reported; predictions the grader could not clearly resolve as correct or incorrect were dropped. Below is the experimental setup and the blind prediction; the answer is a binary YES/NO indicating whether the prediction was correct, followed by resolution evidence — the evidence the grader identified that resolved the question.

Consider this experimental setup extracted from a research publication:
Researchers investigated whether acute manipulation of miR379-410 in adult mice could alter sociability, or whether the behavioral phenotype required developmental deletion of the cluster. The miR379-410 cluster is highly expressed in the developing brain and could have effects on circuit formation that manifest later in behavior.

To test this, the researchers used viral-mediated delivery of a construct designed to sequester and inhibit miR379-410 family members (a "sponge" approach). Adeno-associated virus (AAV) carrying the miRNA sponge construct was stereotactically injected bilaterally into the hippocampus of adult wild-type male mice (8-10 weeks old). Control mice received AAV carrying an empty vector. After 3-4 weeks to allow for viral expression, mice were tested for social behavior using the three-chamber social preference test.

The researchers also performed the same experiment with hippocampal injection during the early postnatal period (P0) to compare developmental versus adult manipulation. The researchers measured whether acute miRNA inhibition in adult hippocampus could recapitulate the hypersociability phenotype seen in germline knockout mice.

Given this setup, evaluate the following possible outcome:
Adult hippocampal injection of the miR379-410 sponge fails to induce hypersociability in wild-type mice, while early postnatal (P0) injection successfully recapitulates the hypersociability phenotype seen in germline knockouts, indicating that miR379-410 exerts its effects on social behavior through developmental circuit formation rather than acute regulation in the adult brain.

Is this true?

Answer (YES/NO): NO